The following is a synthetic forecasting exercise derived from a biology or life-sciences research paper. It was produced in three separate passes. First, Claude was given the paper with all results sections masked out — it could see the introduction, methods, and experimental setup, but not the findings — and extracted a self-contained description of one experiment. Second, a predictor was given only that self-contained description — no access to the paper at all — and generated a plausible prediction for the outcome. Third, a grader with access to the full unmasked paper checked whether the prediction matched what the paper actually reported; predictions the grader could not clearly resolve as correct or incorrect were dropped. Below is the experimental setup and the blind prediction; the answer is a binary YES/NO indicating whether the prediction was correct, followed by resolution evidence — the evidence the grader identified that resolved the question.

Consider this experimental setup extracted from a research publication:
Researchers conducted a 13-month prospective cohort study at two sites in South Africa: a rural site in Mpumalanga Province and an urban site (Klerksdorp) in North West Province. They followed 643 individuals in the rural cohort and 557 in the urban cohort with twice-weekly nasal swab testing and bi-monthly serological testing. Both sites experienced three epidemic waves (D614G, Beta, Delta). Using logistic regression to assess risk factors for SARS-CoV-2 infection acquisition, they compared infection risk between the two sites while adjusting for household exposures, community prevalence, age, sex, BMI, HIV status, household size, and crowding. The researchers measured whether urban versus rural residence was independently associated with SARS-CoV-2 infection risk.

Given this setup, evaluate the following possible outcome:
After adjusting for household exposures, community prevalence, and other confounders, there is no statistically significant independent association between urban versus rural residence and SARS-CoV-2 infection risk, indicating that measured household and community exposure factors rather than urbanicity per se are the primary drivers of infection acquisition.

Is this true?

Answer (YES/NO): NO